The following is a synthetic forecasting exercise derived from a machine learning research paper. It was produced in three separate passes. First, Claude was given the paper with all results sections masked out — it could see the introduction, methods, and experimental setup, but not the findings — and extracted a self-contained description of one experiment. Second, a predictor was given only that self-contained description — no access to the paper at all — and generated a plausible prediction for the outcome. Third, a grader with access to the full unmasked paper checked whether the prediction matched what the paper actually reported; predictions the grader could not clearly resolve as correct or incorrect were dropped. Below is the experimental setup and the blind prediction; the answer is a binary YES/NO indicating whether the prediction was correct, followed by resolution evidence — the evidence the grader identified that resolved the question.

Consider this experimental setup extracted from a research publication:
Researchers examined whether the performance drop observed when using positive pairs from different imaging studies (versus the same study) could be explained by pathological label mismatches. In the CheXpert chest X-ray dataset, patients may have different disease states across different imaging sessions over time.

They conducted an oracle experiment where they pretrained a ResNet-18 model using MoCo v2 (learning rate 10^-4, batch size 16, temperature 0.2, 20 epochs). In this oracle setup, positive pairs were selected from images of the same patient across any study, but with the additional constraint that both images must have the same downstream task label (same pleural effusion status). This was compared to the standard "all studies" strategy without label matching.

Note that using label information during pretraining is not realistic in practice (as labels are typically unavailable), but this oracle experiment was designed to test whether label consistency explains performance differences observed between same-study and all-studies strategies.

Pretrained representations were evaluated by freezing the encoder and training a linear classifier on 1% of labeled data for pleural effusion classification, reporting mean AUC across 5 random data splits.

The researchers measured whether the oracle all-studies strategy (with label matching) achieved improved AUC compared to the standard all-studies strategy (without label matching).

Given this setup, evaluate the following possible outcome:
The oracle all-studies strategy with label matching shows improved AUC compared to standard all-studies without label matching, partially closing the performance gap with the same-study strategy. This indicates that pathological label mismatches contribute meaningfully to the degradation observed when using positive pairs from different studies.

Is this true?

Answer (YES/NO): NO